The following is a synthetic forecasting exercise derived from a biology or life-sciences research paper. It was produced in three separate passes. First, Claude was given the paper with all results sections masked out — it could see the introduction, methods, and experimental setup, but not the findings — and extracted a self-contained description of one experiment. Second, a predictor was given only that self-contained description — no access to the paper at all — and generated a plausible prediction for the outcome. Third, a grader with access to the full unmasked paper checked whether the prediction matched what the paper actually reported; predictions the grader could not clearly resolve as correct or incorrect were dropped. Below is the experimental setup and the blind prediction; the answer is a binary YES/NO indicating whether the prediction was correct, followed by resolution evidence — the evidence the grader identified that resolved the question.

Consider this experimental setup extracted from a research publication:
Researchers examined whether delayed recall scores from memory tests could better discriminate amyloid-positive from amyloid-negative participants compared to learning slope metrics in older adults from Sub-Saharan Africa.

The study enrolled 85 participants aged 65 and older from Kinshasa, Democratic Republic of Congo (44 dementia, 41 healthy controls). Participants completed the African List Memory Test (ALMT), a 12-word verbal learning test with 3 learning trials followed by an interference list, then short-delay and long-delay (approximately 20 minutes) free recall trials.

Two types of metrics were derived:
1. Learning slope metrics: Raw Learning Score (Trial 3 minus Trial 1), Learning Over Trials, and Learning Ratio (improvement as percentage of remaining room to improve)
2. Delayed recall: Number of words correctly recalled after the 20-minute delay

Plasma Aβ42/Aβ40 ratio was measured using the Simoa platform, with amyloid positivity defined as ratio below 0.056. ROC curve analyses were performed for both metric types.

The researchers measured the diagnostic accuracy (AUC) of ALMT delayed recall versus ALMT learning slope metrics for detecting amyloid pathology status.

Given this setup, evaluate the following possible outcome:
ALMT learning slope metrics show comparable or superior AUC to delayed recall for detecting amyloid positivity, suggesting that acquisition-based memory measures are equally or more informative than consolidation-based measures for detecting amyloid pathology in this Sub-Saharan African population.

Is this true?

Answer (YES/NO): YES